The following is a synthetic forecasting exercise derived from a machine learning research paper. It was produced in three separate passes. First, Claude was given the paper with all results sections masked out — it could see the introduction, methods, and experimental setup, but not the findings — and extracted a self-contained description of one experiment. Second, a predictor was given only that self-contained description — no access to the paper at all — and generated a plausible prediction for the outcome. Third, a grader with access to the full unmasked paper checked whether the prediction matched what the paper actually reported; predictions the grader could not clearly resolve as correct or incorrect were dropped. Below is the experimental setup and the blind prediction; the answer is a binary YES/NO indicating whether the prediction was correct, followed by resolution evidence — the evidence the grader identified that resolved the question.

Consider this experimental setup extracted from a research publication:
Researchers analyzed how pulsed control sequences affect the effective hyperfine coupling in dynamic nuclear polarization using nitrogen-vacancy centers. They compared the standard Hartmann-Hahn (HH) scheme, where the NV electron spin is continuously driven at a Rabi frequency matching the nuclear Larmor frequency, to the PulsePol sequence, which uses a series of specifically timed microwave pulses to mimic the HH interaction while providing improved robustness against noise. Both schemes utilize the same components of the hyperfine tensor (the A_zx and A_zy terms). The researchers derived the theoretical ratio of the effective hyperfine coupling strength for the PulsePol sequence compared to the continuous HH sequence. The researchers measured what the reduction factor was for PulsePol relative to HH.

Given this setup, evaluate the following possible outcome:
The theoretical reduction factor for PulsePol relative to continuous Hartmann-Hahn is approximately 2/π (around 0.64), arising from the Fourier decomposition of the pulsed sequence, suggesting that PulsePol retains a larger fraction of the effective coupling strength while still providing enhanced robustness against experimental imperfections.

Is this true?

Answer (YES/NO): NO